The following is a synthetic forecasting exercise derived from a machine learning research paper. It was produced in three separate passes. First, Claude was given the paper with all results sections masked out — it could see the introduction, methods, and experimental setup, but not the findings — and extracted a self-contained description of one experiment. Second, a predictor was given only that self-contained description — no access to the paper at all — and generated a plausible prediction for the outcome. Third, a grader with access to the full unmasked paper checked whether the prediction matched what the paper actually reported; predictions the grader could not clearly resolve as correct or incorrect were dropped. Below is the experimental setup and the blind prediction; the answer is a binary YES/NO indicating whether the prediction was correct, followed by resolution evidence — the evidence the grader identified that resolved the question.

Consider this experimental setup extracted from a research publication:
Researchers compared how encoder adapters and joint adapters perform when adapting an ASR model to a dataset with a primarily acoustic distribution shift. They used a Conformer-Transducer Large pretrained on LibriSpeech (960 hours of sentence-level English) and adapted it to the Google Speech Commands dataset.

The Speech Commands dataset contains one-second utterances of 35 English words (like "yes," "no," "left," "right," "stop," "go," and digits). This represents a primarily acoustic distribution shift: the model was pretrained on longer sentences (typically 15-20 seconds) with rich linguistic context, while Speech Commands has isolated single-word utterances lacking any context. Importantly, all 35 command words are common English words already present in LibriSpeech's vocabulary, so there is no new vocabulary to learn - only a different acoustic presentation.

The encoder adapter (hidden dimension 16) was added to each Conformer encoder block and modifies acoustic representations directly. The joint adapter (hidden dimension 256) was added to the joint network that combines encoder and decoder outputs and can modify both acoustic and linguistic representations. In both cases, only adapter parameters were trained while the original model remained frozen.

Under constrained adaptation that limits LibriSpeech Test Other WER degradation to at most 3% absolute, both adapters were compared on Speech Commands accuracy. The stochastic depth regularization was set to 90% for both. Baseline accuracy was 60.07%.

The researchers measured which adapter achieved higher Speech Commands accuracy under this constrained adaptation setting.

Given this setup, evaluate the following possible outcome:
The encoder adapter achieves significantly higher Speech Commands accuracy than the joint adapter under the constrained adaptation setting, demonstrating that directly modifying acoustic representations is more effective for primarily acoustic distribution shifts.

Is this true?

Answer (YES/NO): YES